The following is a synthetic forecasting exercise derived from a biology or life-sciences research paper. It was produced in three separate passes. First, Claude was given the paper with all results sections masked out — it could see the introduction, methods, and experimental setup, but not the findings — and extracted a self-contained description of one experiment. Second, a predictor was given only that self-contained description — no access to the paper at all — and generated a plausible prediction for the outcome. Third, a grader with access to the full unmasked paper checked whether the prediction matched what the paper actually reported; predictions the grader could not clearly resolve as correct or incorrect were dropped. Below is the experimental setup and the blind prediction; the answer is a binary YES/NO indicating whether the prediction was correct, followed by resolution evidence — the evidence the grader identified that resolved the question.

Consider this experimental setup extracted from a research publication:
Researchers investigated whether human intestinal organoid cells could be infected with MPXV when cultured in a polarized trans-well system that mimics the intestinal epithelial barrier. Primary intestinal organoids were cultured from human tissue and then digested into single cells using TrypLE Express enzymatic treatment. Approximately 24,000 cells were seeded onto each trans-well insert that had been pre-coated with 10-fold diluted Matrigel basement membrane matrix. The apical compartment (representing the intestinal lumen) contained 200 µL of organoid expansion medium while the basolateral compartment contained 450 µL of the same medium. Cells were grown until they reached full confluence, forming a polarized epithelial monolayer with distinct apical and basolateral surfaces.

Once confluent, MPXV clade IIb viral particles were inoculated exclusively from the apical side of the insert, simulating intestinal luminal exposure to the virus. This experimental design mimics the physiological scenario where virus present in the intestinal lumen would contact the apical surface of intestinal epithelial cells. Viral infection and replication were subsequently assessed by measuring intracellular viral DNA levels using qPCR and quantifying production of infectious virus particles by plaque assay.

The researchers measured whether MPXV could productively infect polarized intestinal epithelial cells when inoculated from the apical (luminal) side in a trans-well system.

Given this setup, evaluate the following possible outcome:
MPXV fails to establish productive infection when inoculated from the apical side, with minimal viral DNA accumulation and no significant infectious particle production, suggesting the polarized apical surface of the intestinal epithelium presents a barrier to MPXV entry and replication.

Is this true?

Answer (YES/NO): NO